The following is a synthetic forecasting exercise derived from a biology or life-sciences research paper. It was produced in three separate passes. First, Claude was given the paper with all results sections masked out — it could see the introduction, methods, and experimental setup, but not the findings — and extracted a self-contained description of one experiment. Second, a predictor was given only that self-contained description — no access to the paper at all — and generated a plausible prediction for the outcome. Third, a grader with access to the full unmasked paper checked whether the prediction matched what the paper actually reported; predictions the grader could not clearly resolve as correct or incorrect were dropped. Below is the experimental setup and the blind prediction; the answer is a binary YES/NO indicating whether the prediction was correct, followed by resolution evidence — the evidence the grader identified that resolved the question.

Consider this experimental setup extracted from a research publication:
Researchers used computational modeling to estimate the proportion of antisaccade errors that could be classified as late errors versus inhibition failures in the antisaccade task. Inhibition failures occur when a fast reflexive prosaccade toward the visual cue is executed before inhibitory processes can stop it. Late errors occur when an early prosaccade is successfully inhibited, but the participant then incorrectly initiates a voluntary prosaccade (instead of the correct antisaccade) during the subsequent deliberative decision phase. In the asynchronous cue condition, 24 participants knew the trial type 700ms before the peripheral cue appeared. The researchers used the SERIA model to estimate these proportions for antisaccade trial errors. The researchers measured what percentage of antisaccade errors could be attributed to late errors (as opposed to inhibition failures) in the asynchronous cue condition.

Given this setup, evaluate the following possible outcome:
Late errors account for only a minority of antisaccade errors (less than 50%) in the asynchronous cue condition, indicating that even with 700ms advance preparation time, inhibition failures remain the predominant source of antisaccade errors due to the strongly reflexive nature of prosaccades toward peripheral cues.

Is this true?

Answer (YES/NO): YES